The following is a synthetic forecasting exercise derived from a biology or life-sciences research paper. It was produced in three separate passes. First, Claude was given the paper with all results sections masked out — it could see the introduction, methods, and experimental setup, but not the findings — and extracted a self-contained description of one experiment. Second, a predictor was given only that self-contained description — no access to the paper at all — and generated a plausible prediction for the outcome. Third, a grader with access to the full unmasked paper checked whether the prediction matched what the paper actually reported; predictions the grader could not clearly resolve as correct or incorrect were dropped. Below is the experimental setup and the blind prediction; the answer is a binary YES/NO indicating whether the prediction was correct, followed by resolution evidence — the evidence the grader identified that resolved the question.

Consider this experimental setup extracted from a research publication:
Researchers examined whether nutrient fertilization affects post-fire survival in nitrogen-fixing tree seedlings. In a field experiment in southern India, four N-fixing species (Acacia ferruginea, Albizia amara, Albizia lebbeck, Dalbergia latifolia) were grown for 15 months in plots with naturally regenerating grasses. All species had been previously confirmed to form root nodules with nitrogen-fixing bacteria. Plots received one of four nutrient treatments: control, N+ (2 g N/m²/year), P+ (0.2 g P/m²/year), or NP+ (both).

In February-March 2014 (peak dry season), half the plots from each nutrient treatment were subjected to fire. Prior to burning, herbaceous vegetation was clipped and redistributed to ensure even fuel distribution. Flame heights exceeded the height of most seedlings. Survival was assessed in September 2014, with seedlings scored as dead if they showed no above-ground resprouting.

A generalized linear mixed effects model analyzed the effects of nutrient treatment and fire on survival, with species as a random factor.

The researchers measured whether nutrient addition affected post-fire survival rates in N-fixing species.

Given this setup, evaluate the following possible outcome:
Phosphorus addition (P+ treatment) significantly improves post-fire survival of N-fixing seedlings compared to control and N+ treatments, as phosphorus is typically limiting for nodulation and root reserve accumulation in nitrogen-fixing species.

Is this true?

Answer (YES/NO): NO